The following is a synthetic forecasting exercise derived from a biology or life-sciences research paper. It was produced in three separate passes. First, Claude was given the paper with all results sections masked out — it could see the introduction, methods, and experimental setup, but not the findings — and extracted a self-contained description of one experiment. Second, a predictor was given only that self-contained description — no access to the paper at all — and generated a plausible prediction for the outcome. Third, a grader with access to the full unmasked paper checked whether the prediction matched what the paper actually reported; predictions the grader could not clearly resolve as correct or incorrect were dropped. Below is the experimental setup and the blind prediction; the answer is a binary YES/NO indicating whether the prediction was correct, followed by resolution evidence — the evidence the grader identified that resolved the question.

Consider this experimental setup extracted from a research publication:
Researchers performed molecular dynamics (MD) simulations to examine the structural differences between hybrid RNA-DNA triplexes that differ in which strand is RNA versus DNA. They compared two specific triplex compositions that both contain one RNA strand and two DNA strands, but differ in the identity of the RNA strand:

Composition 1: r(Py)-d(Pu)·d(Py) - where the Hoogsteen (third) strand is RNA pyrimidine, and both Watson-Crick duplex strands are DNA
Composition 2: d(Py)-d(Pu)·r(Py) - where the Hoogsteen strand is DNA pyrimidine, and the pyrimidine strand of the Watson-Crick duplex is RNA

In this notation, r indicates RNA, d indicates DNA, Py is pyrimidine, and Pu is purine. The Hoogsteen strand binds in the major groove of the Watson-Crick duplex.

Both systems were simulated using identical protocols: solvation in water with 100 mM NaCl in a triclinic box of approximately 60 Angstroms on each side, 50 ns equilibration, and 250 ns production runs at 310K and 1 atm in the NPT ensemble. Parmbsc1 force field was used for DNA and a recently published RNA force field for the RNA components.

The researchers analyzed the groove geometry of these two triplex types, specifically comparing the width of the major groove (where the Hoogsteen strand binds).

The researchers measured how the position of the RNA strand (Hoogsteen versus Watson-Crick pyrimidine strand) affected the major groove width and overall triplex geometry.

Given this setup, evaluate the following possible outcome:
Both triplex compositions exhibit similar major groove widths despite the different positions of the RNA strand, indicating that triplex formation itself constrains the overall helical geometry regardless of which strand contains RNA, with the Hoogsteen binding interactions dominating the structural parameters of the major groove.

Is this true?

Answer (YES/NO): YES